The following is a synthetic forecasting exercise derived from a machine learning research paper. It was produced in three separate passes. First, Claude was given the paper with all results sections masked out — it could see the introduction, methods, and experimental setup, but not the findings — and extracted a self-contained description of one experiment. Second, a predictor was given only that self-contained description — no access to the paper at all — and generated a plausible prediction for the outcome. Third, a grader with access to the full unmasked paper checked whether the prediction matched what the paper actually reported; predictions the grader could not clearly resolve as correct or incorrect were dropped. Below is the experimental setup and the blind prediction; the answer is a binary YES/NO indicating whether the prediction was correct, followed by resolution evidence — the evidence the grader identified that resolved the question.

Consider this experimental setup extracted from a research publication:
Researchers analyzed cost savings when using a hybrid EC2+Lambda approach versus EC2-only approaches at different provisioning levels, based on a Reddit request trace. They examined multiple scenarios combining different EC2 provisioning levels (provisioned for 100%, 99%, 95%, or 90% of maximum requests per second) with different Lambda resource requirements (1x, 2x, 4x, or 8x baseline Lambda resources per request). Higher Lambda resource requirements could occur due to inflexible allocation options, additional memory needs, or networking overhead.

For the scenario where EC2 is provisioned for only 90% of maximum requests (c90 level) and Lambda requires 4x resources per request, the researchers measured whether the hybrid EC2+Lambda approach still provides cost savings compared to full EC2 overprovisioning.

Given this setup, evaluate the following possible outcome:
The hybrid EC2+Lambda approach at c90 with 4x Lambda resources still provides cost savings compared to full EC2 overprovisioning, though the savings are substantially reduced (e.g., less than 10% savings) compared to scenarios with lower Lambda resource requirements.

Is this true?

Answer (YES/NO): NO